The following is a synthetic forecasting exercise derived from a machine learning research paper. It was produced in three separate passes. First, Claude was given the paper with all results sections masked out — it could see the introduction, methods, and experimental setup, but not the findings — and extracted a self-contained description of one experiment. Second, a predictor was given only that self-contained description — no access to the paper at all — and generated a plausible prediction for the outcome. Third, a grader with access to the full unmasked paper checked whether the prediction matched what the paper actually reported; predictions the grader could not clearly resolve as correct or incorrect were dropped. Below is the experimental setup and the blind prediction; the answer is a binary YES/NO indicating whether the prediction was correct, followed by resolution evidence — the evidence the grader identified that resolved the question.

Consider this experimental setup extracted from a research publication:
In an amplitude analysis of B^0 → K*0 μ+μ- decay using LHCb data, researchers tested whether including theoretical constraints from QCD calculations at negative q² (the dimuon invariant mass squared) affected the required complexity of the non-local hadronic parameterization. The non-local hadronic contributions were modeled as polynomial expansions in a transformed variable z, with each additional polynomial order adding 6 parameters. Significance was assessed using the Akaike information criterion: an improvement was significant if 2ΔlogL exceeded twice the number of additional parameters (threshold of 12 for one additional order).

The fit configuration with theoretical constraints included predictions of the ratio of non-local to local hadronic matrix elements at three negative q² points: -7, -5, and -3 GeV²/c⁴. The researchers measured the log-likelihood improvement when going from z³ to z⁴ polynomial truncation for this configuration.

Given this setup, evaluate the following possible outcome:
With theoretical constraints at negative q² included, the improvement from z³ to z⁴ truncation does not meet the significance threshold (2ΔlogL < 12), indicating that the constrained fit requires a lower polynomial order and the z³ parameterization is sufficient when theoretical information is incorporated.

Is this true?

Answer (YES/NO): NO